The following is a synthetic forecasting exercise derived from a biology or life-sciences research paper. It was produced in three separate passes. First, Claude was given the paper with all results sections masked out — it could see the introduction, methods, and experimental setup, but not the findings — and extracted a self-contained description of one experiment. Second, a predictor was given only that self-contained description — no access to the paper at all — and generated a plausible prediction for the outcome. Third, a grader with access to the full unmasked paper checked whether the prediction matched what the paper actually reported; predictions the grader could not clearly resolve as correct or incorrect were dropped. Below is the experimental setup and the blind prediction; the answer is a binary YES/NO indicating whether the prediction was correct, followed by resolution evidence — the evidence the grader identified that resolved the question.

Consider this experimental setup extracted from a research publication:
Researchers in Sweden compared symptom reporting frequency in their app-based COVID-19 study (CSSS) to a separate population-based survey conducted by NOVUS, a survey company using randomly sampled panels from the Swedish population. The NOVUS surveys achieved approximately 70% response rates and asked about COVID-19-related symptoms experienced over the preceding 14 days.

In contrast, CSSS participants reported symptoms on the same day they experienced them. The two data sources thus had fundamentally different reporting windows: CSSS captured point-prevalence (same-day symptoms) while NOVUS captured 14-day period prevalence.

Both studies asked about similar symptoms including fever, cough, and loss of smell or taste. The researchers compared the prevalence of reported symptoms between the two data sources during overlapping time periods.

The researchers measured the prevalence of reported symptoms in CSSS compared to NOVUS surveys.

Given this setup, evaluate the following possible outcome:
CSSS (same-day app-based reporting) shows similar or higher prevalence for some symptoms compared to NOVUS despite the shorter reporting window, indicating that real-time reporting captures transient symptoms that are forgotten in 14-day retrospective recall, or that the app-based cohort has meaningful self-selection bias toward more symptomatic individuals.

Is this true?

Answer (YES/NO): NO